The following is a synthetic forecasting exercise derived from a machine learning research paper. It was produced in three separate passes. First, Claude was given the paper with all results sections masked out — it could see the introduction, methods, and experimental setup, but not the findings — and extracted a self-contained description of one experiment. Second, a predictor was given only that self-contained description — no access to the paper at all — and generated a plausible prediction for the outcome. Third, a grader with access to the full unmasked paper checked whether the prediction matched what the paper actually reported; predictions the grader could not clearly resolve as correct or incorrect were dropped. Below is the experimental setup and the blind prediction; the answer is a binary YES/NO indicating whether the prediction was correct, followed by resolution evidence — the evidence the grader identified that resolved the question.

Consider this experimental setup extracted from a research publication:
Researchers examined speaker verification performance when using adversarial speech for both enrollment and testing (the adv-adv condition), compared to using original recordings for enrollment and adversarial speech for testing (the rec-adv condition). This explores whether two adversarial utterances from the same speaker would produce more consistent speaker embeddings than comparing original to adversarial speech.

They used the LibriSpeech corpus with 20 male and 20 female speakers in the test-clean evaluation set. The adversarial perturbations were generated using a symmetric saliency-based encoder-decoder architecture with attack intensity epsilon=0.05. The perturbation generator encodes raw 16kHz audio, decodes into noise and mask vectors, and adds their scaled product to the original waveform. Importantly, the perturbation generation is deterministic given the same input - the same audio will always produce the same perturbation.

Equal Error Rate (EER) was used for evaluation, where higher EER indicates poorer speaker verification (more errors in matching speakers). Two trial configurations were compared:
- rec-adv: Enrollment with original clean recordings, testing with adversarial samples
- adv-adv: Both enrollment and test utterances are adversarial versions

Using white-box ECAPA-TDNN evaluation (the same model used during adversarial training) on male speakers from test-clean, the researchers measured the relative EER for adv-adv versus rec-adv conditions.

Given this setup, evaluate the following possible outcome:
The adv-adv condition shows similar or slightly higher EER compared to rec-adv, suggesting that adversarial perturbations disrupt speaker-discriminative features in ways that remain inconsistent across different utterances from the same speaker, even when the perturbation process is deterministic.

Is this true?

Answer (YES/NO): NO